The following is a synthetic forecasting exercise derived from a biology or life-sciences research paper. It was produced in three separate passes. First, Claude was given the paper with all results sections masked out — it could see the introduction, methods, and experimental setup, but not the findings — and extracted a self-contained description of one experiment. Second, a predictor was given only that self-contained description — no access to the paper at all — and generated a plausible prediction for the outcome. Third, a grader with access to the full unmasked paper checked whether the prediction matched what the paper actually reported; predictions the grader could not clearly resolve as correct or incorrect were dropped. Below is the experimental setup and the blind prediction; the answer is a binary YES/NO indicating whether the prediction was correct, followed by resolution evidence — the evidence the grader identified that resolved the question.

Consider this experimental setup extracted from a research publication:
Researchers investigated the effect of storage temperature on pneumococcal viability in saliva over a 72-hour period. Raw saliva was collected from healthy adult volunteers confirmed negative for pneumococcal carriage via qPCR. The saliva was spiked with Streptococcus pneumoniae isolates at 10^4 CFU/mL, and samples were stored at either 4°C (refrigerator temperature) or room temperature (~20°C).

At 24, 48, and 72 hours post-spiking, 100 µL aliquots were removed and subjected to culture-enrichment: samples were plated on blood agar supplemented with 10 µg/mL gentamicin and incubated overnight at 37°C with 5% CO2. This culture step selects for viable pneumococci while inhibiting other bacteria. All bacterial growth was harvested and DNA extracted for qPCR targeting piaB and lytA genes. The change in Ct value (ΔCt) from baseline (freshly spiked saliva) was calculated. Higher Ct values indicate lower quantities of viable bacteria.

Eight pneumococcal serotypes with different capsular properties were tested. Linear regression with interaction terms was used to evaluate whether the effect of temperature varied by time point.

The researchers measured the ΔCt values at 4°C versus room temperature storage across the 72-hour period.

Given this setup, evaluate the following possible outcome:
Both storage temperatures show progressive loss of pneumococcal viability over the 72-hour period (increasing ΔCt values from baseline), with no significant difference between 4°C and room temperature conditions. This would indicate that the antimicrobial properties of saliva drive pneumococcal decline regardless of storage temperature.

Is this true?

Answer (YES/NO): YES